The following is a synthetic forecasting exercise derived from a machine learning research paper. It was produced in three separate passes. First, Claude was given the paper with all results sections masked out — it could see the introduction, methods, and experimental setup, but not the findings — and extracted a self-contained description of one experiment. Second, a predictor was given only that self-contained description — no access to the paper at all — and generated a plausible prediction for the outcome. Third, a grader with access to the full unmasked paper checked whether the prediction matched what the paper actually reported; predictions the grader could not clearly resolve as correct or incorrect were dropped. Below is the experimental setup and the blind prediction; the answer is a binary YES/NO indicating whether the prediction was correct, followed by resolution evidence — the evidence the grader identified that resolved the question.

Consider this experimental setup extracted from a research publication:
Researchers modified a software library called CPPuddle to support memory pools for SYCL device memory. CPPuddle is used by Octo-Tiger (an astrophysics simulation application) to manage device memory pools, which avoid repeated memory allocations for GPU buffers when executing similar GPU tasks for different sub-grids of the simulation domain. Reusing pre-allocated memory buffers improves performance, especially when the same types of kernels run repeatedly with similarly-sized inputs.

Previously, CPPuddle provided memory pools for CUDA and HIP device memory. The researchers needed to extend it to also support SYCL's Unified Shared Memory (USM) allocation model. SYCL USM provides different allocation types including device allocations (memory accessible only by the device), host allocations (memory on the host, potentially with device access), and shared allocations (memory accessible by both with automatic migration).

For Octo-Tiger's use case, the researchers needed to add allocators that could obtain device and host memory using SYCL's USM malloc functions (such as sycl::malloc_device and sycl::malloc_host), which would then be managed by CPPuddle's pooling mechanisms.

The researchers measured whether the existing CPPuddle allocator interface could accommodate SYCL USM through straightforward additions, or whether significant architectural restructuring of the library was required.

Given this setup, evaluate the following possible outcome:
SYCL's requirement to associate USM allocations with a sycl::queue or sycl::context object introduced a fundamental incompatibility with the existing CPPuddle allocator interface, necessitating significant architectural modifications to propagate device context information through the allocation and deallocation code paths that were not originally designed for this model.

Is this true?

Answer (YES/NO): NO